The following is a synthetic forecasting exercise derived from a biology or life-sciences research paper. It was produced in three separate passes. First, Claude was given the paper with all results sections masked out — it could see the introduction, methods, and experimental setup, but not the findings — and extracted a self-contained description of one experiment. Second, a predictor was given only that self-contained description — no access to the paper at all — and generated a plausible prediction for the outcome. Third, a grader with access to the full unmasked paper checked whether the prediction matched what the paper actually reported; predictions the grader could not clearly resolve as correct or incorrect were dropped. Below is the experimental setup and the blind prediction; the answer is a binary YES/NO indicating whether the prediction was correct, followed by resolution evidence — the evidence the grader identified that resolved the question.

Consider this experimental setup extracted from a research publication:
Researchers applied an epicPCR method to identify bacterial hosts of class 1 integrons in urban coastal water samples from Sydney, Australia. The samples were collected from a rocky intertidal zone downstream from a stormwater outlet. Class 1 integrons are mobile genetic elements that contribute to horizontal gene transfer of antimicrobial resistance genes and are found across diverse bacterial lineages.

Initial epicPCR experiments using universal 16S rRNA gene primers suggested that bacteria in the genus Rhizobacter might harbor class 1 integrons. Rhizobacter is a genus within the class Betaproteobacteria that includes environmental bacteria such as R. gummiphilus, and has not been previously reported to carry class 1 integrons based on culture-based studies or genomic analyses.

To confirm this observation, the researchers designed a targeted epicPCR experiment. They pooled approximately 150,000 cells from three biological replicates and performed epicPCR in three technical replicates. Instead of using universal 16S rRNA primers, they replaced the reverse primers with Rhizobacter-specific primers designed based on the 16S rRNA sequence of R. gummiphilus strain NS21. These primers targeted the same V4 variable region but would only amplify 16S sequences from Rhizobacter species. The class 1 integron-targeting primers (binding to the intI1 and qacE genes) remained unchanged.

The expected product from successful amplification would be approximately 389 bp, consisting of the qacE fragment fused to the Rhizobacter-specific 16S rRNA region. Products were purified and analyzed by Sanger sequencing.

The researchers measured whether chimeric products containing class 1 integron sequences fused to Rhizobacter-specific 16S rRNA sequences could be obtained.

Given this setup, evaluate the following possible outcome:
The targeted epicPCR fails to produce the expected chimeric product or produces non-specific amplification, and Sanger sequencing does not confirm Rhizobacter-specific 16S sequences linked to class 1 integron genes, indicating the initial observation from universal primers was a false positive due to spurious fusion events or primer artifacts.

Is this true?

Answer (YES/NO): NO